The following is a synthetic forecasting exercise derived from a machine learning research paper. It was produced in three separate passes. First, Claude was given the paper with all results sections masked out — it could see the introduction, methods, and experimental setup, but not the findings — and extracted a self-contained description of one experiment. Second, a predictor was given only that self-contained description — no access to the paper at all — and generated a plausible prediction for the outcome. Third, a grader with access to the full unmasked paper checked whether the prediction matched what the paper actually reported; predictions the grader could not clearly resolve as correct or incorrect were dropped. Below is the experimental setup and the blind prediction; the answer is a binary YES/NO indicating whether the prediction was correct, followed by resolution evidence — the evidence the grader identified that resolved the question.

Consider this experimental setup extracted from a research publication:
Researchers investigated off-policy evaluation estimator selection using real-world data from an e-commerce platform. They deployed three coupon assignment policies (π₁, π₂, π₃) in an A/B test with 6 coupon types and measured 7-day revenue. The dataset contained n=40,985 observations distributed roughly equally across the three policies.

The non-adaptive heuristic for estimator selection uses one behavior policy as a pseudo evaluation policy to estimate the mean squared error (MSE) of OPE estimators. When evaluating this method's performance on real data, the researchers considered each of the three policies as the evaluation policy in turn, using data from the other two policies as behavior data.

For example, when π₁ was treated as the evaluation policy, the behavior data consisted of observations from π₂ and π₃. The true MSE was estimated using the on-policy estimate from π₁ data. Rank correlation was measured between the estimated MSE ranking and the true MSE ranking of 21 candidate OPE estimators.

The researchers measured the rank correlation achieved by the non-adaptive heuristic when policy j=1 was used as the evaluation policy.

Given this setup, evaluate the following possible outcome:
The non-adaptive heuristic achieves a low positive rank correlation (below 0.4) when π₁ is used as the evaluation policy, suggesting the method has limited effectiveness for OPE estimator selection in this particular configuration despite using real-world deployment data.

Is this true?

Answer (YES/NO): NO